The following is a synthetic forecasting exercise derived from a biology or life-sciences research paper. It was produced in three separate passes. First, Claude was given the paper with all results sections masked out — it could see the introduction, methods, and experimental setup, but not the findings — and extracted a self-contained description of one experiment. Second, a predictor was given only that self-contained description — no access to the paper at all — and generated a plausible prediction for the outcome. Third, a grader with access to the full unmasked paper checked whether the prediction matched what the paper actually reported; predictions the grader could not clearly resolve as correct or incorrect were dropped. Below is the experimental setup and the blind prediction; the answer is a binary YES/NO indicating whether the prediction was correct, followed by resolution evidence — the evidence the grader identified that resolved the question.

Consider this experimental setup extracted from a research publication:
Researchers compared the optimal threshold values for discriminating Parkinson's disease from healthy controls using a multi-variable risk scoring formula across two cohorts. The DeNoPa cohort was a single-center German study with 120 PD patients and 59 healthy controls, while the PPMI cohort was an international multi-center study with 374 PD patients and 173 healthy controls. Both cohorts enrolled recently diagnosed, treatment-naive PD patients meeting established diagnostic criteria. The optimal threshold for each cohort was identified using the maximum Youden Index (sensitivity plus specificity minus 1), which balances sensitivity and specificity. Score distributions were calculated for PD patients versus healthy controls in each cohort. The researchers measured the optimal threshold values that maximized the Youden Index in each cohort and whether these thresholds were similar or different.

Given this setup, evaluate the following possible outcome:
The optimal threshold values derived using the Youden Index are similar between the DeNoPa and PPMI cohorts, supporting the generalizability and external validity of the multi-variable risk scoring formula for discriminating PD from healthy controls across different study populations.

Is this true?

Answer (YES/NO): NO